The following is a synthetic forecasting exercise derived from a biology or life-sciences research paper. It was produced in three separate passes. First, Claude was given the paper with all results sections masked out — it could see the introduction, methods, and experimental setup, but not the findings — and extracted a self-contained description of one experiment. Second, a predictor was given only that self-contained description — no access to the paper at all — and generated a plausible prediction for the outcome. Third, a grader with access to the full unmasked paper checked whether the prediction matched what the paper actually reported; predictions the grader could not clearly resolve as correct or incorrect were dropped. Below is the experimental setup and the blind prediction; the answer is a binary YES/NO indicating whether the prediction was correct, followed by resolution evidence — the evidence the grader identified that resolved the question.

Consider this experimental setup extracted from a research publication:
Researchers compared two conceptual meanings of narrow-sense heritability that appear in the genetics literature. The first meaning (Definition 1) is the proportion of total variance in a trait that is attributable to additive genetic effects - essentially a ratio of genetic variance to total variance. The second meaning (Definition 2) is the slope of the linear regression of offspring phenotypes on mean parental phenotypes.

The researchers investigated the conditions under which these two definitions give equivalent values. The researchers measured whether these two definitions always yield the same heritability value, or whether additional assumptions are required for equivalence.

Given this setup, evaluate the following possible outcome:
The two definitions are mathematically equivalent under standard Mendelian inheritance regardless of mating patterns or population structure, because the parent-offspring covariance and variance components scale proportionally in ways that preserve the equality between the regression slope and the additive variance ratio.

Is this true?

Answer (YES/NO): NO